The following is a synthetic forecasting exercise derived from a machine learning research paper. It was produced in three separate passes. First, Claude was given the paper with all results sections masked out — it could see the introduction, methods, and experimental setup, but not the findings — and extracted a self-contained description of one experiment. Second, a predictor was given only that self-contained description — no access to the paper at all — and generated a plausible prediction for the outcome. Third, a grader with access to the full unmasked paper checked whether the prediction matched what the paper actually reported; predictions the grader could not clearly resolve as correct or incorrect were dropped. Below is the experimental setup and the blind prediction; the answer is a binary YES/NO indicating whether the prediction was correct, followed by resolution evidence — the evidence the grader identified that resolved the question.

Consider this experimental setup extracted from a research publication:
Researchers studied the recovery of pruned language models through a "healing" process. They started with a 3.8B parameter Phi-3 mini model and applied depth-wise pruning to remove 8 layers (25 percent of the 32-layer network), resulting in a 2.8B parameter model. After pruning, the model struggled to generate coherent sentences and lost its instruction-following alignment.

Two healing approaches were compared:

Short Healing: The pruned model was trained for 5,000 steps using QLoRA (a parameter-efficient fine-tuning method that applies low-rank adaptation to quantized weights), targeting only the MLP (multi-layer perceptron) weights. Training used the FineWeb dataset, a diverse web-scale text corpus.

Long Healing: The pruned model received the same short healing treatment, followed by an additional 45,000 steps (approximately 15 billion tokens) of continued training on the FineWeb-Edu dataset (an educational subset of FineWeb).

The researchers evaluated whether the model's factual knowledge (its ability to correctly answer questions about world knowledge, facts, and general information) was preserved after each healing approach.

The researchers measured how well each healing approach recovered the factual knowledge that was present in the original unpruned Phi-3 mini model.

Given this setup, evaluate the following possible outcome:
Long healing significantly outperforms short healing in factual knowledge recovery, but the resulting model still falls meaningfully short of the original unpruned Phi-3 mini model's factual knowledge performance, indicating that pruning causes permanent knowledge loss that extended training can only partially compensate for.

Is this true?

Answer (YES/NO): NO